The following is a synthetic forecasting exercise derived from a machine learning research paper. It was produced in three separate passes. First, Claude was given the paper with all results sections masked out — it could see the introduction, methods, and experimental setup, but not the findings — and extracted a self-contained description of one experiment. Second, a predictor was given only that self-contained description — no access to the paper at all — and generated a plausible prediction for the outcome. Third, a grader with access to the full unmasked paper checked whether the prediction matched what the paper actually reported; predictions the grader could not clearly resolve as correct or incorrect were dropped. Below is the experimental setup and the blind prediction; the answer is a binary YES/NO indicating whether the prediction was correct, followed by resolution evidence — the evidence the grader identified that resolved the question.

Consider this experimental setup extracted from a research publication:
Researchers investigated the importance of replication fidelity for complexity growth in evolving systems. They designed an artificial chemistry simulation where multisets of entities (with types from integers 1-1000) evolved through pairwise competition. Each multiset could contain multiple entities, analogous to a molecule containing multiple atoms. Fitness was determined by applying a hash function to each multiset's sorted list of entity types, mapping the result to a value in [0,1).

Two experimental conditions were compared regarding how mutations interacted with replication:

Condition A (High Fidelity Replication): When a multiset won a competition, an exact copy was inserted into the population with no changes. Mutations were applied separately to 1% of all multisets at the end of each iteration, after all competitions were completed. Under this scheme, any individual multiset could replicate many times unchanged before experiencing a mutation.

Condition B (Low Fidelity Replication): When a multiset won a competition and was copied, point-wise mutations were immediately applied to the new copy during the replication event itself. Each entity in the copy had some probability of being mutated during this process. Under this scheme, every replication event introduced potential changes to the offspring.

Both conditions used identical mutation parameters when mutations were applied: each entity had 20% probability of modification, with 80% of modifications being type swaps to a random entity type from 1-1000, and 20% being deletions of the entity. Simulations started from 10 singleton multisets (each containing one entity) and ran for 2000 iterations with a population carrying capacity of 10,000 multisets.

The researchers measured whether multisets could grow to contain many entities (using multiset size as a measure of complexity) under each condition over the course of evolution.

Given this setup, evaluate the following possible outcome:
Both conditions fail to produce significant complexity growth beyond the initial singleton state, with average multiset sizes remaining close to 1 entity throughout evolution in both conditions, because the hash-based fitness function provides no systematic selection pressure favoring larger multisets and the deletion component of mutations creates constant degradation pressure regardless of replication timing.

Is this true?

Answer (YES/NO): NO